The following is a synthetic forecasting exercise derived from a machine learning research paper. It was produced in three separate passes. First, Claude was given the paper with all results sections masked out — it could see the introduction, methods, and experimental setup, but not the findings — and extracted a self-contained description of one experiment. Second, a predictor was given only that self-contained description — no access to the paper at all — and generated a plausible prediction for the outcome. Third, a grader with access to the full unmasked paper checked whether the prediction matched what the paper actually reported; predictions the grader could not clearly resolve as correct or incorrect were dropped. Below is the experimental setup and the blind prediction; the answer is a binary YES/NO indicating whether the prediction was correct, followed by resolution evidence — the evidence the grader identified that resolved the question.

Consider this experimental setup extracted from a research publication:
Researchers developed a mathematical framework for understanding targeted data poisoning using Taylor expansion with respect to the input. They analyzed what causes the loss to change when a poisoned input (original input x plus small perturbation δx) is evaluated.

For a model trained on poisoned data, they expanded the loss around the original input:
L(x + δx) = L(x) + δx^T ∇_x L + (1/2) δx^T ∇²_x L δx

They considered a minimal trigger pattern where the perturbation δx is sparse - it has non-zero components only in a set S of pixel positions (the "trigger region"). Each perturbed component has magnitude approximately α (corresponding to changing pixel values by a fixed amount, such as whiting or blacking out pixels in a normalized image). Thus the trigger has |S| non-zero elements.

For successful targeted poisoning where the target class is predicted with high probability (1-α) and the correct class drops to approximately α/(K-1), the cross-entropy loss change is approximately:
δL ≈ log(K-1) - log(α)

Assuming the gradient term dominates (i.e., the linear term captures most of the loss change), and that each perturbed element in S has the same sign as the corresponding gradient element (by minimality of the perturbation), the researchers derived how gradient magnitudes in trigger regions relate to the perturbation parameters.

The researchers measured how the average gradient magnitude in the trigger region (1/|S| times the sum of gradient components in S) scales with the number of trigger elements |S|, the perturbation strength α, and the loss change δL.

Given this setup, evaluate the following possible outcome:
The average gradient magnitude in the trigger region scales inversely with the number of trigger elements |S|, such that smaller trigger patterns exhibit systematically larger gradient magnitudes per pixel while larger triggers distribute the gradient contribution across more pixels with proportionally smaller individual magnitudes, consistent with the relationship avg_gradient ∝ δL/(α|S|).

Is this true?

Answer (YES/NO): YES